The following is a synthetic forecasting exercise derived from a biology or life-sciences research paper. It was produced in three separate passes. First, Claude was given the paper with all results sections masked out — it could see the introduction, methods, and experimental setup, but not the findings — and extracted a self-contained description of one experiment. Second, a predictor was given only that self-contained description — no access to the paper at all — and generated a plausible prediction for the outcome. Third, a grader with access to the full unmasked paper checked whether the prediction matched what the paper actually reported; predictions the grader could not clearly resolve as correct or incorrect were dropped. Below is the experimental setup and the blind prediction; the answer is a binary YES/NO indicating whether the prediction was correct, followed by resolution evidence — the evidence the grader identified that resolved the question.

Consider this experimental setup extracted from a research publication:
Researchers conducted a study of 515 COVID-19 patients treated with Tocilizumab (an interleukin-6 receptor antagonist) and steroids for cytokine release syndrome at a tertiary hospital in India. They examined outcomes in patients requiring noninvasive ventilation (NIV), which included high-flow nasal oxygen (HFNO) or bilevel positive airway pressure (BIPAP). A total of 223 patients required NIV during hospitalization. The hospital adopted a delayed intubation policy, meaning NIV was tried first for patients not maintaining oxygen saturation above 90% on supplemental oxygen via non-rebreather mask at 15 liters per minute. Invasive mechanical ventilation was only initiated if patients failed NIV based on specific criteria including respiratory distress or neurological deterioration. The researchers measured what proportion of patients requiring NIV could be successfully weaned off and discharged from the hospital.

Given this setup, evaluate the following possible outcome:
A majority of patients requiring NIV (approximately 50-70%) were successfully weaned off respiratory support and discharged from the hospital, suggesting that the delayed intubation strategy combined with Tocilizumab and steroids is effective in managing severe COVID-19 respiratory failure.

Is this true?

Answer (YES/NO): NO